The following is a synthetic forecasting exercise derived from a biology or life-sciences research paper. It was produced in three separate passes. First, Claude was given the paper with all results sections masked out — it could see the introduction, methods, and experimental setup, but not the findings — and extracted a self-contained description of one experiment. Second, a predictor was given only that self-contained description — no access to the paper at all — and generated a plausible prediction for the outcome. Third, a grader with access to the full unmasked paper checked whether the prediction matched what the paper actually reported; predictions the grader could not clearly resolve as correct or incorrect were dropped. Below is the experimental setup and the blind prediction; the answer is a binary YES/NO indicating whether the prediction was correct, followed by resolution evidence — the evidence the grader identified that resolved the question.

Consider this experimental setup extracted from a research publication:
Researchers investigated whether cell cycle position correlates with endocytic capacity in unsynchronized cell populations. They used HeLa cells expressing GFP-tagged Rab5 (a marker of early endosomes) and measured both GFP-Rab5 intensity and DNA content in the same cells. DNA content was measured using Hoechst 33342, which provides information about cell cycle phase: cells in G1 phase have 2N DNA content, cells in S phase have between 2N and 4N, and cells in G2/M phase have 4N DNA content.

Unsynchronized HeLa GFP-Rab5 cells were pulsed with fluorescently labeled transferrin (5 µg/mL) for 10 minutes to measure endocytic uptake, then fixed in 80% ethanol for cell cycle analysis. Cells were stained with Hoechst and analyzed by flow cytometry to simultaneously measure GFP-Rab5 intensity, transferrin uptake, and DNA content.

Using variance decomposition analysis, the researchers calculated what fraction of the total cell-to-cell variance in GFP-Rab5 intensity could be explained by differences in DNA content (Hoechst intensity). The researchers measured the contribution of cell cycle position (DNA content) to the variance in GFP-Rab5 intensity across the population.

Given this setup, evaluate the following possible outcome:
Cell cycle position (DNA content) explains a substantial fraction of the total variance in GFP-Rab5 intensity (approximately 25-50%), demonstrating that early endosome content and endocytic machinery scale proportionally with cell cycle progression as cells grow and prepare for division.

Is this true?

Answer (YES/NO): YES